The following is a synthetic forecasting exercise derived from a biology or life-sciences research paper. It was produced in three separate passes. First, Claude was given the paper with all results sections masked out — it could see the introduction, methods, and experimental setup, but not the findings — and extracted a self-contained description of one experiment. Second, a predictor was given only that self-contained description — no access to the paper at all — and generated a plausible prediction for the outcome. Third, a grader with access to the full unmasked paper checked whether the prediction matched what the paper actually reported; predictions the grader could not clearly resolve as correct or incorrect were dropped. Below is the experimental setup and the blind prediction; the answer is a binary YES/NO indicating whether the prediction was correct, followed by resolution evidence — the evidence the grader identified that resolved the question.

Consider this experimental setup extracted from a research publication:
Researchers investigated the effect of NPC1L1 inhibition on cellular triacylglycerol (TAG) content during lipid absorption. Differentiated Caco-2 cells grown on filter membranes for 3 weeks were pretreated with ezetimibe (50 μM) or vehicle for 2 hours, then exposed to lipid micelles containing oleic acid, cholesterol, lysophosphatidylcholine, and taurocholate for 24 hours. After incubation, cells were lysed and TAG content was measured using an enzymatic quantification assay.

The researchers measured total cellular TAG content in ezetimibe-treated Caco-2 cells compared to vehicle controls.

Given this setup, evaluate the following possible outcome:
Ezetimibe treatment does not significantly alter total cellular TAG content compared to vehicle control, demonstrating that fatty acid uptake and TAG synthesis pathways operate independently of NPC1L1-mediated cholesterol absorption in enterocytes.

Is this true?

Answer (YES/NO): NO